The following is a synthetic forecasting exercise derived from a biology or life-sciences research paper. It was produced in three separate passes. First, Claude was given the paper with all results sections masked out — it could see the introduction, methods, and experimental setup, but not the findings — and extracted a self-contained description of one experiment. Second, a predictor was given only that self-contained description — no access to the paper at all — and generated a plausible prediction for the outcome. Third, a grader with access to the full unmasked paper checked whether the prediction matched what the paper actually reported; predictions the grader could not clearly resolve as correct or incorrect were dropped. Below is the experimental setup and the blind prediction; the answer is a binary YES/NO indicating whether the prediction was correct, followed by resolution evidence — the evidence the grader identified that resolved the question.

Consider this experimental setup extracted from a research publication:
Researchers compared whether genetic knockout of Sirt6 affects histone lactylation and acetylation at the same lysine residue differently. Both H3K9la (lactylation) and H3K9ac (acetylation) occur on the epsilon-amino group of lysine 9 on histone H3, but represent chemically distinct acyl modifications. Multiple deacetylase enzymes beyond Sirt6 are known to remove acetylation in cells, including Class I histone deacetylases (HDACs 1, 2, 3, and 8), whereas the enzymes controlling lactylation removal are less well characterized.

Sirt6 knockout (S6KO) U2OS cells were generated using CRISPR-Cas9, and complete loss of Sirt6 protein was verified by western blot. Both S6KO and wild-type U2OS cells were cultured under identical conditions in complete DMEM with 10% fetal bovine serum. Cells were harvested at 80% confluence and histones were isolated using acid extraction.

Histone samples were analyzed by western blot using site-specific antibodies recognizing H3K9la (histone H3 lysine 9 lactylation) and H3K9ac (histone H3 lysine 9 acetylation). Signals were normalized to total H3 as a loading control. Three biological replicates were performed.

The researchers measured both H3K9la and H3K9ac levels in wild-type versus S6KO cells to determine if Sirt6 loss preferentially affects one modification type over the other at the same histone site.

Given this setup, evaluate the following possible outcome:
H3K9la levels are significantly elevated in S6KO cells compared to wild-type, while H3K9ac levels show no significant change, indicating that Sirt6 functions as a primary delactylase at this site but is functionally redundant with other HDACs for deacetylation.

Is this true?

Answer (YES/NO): YES